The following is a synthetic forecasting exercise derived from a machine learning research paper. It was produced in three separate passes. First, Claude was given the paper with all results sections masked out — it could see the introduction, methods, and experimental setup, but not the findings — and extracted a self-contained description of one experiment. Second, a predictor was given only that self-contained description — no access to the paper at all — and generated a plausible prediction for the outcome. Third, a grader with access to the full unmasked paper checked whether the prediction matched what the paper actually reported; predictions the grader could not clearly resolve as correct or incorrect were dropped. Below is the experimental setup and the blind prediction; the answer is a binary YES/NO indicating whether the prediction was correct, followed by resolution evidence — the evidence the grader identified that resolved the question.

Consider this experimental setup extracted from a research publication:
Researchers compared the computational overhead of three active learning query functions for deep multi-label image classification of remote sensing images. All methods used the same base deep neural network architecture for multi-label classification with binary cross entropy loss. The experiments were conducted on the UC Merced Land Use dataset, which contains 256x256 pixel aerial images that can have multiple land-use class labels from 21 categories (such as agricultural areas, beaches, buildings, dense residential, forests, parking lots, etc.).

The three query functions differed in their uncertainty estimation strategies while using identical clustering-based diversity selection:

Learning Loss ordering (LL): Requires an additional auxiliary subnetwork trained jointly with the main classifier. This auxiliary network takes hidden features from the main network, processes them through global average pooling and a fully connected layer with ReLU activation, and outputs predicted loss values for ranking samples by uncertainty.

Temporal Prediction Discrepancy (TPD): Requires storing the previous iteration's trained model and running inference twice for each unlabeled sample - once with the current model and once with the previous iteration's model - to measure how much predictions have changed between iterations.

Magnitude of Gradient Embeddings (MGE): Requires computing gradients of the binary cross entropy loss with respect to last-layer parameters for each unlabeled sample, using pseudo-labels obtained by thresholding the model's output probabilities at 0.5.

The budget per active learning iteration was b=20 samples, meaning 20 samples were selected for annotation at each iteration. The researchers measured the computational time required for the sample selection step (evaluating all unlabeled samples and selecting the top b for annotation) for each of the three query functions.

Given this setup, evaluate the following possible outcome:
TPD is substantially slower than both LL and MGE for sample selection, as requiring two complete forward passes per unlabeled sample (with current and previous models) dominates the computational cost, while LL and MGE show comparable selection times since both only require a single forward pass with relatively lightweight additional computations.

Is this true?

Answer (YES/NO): NO